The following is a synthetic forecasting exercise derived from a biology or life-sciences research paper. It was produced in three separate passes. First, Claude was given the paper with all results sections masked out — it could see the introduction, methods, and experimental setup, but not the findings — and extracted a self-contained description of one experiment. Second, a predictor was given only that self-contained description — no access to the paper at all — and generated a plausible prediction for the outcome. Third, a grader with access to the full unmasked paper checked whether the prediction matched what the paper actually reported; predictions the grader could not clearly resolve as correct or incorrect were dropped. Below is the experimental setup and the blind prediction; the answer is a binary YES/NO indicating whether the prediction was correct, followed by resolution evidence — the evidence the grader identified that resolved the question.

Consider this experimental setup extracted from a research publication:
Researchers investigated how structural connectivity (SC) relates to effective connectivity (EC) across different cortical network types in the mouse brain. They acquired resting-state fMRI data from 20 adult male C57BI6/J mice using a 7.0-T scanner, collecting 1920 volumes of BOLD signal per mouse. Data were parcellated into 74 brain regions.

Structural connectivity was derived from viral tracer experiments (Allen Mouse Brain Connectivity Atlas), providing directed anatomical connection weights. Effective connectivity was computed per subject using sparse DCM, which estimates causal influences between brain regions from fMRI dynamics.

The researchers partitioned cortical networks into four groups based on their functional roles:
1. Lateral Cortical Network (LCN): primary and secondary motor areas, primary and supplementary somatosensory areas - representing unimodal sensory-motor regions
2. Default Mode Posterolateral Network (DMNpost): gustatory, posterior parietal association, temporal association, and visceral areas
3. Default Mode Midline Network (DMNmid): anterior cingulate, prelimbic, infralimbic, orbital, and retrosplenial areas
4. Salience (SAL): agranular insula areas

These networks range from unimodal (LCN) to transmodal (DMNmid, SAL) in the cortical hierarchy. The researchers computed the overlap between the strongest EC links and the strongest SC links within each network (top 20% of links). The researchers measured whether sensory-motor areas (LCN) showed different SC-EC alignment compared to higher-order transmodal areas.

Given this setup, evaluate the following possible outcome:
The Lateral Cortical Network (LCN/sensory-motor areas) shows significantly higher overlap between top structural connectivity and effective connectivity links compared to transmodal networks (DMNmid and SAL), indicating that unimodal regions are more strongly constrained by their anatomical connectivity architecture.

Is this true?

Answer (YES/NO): YES